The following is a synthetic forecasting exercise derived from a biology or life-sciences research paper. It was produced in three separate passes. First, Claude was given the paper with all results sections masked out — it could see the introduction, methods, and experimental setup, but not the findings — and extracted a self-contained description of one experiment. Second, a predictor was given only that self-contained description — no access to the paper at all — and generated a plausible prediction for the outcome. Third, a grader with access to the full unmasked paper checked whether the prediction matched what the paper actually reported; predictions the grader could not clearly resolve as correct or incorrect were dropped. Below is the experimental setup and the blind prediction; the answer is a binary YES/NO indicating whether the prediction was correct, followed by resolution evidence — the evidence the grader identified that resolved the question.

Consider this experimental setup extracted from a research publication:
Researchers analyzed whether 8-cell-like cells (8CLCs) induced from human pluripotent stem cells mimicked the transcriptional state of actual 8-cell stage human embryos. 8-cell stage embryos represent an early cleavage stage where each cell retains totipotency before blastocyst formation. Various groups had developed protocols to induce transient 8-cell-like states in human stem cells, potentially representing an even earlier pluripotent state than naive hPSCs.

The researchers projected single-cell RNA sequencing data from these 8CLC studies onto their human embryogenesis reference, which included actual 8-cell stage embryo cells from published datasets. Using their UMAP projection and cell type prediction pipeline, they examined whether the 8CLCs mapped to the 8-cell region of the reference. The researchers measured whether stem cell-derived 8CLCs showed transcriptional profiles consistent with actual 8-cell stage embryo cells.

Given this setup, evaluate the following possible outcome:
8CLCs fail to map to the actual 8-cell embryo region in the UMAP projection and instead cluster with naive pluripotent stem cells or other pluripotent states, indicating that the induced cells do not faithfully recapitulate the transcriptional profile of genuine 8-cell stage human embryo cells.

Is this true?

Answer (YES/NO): NO